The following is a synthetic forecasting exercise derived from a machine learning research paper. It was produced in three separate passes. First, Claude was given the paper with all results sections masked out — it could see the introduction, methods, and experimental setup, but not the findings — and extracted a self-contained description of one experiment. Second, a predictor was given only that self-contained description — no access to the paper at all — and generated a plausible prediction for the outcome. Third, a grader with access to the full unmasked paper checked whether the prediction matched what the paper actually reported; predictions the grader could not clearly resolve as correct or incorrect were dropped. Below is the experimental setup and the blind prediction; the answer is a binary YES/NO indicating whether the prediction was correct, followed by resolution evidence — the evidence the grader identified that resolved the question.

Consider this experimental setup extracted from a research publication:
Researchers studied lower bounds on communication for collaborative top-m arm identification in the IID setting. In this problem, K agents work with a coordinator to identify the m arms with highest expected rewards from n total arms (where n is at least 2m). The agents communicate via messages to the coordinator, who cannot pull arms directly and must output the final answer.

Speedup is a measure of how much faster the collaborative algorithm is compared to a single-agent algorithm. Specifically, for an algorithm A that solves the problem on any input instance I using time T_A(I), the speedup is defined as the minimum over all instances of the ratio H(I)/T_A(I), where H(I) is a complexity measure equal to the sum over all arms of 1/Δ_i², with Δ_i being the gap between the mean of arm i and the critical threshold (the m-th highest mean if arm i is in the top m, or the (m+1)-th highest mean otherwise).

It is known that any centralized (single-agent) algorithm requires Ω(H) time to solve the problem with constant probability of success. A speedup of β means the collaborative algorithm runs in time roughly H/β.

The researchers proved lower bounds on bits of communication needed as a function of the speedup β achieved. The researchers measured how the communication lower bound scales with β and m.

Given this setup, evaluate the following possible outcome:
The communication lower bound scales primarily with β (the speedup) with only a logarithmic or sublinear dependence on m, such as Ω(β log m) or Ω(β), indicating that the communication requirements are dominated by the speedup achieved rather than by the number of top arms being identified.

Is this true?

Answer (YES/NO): NO